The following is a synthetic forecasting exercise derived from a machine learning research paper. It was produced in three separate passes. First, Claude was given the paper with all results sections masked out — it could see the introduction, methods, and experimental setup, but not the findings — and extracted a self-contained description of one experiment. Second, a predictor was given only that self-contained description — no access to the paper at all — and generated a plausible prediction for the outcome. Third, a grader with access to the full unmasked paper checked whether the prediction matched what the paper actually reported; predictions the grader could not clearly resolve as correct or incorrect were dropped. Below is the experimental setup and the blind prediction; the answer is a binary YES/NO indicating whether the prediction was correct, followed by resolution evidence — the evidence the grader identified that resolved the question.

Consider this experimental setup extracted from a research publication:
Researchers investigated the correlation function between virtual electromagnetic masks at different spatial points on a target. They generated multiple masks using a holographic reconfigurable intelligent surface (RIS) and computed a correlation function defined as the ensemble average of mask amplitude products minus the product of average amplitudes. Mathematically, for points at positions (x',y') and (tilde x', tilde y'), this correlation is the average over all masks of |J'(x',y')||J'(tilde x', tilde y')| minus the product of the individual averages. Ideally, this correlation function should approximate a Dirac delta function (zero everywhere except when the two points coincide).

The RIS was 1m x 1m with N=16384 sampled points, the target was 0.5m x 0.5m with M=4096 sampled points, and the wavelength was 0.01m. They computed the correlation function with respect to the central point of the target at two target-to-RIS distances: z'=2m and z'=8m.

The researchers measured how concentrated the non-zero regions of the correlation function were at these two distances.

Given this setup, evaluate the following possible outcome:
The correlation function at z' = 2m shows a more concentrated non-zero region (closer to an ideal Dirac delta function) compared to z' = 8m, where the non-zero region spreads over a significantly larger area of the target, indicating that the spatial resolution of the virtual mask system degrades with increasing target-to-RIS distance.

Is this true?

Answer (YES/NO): YES